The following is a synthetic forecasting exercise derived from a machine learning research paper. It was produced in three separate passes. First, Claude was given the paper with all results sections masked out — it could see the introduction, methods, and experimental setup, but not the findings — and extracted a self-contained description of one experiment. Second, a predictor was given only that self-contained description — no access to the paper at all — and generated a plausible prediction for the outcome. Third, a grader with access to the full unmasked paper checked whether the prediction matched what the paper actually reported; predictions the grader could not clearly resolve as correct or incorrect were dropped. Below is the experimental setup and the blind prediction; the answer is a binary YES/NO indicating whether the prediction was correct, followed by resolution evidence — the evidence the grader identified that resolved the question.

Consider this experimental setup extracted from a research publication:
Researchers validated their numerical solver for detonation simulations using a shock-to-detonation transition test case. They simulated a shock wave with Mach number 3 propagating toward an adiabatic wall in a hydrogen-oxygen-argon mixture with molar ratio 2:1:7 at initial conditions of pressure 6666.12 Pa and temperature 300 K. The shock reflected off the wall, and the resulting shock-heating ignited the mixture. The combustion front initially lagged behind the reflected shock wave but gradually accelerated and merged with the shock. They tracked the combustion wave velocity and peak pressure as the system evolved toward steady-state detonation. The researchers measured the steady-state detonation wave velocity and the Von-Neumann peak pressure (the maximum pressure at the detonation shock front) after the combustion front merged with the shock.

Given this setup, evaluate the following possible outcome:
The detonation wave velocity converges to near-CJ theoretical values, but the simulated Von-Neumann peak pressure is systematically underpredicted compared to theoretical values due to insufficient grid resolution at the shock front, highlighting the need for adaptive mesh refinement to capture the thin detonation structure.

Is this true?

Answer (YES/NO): NO